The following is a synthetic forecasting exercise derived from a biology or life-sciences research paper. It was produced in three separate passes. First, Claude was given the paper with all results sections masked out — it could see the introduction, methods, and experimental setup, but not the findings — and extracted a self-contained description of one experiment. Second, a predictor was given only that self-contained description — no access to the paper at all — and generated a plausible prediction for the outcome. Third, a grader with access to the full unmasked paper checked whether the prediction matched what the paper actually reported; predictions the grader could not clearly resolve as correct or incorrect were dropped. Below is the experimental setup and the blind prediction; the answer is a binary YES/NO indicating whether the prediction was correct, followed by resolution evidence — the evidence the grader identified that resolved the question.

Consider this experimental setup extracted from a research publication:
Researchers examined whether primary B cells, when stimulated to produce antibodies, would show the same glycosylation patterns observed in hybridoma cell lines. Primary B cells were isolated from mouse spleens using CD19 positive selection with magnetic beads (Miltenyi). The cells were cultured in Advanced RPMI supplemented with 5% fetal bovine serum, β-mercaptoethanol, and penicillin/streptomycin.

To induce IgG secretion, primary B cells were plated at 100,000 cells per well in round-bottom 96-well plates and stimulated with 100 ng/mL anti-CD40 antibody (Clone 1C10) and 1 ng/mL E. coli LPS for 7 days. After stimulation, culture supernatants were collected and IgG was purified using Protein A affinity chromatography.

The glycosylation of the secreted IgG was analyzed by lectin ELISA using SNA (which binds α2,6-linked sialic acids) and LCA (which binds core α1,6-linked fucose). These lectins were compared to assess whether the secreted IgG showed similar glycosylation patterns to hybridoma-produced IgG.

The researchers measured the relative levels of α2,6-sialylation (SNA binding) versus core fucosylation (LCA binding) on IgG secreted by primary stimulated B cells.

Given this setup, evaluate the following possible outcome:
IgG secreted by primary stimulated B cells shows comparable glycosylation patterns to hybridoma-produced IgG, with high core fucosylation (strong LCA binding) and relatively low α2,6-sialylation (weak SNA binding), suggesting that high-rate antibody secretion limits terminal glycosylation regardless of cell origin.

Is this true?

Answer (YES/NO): NO